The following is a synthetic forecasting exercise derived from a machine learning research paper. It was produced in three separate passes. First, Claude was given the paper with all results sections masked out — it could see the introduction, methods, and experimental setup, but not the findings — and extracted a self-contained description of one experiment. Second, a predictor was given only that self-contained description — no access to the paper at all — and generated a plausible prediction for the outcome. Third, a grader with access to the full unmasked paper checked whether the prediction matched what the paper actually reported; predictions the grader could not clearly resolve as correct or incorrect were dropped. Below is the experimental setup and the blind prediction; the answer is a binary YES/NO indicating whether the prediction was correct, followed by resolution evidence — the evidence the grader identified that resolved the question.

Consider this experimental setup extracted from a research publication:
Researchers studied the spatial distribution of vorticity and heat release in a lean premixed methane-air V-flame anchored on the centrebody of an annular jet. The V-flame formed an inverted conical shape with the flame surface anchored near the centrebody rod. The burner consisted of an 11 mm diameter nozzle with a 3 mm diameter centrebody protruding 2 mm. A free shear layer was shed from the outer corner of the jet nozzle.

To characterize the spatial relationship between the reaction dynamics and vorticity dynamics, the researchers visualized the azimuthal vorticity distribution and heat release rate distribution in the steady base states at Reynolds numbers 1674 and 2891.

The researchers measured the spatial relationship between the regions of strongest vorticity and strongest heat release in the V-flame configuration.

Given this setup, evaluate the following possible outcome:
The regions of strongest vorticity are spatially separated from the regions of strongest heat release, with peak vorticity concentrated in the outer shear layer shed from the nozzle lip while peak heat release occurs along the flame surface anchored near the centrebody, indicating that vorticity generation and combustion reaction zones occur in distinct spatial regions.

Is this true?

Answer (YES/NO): YES